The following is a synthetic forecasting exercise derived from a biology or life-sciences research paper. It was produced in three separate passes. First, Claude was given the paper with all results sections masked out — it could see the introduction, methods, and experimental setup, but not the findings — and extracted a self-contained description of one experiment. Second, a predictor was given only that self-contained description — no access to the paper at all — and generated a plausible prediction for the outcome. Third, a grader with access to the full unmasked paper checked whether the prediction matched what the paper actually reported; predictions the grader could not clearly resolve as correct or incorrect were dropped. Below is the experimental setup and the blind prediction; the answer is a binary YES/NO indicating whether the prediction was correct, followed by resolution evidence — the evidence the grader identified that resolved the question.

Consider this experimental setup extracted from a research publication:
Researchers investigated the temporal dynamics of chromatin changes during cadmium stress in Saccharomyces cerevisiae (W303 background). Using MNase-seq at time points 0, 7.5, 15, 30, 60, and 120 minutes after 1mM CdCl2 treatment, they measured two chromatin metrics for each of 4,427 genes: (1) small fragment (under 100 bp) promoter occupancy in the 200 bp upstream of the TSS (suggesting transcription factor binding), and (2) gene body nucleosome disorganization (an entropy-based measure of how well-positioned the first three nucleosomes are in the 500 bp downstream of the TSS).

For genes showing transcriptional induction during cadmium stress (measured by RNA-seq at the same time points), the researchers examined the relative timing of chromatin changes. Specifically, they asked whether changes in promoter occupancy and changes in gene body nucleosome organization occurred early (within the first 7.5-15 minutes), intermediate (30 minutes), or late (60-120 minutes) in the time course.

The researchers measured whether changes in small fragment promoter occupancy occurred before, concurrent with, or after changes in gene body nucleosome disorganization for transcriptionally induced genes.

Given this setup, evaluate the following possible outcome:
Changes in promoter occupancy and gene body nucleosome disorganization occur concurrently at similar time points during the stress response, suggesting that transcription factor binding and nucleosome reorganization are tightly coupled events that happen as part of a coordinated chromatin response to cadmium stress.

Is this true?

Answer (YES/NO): NO